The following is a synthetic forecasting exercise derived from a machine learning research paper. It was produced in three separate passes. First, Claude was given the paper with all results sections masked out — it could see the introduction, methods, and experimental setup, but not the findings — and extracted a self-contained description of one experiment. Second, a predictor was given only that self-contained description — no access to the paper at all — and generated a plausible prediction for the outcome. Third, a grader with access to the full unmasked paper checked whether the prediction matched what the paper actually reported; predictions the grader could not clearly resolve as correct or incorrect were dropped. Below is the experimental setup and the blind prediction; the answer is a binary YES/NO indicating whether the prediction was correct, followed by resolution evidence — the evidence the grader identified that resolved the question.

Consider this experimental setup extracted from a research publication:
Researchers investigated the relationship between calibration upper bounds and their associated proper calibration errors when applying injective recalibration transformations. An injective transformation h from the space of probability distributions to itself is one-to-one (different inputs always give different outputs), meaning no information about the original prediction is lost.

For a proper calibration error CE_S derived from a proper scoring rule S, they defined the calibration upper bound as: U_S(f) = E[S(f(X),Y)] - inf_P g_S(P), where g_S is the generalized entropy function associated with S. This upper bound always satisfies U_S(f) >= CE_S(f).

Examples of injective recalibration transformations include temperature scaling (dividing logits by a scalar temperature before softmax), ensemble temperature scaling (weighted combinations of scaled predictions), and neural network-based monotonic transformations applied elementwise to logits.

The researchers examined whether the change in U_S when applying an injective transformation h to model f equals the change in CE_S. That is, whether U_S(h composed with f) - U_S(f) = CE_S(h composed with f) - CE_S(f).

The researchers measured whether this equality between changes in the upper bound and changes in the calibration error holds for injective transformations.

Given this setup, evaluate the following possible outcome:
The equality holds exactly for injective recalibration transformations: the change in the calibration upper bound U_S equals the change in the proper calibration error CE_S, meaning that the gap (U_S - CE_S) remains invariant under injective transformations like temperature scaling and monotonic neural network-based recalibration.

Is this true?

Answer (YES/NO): YES